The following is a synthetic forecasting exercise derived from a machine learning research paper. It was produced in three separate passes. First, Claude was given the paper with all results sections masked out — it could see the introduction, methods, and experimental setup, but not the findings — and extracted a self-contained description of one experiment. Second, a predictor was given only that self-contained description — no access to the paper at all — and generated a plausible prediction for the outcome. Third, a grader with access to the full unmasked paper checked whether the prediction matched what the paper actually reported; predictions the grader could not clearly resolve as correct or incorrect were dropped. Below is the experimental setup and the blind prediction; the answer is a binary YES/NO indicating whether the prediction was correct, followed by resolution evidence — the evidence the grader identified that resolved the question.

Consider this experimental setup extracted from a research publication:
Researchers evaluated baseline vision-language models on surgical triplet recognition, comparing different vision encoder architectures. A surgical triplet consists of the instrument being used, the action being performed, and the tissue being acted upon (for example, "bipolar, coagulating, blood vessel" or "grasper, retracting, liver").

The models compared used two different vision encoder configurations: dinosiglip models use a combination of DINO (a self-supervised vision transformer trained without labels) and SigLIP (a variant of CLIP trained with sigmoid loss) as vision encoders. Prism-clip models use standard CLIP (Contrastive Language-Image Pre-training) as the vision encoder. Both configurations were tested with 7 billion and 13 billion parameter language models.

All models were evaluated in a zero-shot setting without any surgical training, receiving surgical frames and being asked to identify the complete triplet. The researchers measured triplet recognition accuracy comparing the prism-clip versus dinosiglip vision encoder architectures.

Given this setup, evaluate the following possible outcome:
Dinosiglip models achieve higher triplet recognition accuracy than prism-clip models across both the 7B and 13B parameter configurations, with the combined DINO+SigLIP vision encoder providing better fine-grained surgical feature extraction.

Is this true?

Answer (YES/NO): NO